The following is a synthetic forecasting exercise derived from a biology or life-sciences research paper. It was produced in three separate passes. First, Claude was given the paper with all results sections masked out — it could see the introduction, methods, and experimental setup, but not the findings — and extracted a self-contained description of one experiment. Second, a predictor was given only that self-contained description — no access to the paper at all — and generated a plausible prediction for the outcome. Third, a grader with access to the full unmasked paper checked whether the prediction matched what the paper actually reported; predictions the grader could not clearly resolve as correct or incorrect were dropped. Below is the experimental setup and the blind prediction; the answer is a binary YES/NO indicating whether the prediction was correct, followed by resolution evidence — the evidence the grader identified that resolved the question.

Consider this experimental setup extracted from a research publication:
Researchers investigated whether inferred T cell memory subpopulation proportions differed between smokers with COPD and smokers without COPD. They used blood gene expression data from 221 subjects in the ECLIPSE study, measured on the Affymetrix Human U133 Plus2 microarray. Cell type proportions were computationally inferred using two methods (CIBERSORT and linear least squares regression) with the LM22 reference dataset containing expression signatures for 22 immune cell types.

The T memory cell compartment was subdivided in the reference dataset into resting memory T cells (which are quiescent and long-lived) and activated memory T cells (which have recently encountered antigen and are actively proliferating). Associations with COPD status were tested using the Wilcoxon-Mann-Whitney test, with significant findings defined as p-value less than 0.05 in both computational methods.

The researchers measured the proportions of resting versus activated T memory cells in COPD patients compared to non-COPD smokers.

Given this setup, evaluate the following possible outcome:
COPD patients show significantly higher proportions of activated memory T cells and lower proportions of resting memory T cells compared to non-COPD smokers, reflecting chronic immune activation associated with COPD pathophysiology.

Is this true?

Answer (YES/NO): NO